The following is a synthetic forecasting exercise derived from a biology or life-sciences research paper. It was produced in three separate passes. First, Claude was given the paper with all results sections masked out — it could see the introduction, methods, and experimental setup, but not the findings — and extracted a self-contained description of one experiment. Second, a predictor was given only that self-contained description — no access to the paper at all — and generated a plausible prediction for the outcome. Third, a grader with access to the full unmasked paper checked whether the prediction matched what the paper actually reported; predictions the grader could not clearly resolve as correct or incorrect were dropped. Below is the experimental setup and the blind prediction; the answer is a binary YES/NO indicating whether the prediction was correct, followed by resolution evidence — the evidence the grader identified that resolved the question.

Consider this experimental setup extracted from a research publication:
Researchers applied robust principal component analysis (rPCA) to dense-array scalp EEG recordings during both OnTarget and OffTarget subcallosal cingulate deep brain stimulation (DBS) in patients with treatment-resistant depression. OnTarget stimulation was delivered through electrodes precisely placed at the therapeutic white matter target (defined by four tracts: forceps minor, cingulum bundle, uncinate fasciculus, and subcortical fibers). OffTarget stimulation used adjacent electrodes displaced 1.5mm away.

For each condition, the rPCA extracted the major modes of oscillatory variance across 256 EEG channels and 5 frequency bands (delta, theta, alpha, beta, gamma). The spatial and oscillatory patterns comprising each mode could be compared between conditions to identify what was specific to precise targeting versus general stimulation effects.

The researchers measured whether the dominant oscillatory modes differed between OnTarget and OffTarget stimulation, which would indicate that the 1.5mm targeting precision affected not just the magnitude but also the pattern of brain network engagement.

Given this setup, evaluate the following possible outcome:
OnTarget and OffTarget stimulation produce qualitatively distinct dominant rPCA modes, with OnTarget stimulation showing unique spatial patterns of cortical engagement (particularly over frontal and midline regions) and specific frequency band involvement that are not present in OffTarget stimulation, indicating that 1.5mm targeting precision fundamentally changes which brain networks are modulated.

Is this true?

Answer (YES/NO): NO